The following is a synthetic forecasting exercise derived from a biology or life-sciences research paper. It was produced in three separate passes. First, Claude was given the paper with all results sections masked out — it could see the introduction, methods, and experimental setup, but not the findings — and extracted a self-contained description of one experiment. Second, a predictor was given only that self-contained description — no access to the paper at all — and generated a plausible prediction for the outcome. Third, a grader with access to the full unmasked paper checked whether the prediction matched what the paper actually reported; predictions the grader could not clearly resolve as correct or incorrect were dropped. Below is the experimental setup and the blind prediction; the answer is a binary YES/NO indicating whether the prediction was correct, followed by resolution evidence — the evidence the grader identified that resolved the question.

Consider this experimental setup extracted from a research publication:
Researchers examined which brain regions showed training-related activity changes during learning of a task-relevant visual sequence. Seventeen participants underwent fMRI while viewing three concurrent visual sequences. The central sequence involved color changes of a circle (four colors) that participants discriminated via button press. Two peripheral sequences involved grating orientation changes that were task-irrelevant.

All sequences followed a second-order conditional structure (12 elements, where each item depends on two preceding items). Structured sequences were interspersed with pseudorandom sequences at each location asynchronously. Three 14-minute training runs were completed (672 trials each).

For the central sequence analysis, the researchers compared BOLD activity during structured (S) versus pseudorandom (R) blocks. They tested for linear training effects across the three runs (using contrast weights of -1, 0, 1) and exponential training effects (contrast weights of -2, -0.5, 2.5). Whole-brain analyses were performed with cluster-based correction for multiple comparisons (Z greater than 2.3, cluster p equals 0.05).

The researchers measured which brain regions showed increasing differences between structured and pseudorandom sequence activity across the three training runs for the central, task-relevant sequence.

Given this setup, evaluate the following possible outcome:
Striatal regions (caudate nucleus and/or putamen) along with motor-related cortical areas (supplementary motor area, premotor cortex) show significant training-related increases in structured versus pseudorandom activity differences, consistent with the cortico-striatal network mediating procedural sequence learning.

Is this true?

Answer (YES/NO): NO